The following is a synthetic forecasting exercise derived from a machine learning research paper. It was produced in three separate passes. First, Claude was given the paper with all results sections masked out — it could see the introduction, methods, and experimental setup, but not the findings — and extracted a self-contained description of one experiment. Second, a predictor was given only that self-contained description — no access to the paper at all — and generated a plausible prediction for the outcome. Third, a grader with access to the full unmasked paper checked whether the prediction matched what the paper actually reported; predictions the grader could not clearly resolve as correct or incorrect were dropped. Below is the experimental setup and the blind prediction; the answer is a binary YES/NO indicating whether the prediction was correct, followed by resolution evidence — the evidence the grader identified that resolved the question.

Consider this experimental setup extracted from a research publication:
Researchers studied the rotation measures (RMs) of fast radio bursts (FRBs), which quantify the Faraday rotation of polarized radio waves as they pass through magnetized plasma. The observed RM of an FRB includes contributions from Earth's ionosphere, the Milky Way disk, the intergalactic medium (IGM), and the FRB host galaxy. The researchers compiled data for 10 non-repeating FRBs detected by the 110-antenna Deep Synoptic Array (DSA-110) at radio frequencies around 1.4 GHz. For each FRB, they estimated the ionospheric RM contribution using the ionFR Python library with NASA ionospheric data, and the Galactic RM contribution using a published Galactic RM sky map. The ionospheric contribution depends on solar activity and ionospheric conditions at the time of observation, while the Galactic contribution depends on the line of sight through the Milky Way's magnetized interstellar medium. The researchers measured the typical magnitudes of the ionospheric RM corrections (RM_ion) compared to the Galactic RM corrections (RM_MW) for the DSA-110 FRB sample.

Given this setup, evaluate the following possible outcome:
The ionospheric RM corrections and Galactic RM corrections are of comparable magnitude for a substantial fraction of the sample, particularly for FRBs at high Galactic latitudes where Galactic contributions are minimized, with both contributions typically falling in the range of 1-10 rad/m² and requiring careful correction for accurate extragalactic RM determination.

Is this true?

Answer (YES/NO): NO